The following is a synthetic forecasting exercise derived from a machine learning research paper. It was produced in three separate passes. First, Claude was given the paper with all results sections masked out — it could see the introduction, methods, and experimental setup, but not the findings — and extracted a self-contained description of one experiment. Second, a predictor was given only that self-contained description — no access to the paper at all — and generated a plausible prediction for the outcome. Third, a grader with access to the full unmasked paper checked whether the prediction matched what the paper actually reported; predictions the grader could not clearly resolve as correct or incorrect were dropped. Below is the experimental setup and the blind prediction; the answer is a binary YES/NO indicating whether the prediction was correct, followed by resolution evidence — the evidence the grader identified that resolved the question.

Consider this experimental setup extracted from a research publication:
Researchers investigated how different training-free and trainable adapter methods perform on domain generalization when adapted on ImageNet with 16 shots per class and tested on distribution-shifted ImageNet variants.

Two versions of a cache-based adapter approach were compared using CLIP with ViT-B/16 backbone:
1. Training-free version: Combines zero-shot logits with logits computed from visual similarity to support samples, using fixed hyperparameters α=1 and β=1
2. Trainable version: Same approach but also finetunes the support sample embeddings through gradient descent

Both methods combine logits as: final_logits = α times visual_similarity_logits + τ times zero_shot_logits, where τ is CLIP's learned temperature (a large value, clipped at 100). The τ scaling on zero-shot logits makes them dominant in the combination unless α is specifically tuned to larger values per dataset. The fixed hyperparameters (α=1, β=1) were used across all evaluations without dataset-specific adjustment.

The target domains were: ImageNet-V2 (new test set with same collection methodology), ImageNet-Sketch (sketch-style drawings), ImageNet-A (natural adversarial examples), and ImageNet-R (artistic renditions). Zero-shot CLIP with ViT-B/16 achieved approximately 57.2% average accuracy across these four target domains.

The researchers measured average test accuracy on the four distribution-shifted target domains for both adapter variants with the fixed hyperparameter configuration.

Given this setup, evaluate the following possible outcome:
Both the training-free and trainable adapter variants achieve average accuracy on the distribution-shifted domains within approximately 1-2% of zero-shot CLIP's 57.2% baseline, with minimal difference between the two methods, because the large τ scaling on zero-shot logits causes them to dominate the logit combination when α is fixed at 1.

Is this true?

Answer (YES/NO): NO